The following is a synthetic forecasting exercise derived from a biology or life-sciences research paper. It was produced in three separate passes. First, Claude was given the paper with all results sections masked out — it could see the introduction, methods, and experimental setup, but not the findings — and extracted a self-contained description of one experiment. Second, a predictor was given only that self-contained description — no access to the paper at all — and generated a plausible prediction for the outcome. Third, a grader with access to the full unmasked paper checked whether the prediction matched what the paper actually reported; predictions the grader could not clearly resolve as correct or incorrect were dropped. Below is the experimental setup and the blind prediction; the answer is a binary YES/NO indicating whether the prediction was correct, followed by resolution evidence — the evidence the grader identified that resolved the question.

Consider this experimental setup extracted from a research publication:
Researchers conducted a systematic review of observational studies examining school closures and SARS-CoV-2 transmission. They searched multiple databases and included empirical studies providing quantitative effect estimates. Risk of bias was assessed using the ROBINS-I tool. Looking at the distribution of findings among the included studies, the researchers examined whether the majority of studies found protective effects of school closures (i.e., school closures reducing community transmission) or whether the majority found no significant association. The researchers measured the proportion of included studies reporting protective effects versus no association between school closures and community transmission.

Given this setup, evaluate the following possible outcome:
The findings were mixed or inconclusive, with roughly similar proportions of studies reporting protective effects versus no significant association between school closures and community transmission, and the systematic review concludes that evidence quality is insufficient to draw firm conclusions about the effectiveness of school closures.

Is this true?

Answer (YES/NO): NO